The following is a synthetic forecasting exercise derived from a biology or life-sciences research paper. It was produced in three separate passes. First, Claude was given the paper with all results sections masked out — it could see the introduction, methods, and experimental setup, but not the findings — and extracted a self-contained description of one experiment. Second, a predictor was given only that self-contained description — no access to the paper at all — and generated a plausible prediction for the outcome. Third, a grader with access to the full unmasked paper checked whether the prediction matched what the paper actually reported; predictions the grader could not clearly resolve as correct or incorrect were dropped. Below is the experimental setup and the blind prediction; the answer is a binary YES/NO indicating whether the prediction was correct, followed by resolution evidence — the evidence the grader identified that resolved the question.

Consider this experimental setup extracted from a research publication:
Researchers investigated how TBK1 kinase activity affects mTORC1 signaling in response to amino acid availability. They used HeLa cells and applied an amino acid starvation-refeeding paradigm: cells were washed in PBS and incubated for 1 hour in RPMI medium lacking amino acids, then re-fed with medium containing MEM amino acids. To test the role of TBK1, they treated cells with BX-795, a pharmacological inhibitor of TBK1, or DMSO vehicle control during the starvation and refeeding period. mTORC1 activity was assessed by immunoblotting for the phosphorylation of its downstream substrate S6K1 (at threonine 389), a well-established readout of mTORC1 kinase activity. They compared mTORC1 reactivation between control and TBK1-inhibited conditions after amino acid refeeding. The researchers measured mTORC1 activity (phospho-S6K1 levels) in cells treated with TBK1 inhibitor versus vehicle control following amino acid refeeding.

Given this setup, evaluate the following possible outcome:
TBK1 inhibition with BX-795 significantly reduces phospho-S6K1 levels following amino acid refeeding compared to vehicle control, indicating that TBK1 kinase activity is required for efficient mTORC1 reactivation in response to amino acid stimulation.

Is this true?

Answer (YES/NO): YES